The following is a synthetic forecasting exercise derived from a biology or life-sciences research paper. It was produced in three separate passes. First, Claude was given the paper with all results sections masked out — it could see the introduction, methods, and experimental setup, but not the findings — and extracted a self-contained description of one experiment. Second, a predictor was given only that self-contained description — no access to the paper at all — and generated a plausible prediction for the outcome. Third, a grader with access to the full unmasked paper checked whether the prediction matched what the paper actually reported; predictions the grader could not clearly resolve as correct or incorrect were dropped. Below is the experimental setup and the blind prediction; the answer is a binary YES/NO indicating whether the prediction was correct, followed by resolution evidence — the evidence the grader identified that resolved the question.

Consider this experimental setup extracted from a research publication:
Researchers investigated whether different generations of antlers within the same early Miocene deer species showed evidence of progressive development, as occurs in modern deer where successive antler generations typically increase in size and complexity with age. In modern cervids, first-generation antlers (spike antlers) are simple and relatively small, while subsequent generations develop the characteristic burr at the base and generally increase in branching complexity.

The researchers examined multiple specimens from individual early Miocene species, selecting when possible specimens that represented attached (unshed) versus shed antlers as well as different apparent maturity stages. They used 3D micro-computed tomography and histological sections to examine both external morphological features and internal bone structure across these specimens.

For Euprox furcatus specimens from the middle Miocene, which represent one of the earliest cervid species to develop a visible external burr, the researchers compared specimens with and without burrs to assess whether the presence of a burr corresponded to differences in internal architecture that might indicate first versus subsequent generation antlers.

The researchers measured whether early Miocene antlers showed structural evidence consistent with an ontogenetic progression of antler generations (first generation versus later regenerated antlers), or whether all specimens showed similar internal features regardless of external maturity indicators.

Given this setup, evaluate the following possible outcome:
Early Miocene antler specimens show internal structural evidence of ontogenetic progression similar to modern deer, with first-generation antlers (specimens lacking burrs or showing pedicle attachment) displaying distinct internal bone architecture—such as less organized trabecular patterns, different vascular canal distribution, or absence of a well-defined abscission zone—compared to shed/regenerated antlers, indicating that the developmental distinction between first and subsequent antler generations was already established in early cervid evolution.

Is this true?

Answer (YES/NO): NO